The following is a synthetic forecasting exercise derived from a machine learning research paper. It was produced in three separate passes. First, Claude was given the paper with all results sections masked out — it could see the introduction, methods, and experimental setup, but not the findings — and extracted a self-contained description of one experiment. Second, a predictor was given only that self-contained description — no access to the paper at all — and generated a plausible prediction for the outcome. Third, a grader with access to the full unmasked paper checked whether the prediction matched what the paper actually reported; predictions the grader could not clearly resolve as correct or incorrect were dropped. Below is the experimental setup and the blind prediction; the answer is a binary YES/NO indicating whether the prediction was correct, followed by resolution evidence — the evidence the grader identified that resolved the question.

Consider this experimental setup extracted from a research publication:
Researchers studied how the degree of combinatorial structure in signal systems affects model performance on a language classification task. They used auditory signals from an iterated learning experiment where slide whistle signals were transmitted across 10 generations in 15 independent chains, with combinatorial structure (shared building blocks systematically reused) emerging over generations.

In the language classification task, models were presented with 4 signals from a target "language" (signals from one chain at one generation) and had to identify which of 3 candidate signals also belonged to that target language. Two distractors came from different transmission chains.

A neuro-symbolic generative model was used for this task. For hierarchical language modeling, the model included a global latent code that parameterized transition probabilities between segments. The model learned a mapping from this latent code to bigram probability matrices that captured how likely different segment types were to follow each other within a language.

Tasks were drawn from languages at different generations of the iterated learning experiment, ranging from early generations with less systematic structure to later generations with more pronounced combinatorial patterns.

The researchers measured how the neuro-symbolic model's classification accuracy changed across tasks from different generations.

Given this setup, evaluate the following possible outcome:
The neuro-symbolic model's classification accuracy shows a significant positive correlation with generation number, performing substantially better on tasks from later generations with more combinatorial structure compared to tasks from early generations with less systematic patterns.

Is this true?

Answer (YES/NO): YES